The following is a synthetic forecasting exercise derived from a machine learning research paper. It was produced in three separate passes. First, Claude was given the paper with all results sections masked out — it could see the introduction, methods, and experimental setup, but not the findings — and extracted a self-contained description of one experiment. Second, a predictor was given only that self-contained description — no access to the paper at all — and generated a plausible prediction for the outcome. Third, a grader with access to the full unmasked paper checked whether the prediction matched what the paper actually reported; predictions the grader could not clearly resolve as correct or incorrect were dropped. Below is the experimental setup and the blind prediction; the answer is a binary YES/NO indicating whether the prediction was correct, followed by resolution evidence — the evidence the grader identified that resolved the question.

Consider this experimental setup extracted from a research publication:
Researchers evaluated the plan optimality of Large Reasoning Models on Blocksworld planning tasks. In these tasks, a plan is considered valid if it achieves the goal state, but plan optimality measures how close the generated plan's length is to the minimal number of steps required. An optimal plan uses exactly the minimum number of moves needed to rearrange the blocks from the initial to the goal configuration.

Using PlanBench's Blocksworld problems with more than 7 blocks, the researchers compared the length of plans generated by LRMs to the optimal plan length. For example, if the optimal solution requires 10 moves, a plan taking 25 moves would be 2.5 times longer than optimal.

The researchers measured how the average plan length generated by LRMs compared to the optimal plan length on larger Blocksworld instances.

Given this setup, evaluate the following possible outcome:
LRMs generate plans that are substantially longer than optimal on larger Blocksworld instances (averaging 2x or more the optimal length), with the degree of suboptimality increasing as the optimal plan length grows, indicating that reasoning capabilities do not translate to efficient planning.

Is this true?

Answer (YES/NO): YES